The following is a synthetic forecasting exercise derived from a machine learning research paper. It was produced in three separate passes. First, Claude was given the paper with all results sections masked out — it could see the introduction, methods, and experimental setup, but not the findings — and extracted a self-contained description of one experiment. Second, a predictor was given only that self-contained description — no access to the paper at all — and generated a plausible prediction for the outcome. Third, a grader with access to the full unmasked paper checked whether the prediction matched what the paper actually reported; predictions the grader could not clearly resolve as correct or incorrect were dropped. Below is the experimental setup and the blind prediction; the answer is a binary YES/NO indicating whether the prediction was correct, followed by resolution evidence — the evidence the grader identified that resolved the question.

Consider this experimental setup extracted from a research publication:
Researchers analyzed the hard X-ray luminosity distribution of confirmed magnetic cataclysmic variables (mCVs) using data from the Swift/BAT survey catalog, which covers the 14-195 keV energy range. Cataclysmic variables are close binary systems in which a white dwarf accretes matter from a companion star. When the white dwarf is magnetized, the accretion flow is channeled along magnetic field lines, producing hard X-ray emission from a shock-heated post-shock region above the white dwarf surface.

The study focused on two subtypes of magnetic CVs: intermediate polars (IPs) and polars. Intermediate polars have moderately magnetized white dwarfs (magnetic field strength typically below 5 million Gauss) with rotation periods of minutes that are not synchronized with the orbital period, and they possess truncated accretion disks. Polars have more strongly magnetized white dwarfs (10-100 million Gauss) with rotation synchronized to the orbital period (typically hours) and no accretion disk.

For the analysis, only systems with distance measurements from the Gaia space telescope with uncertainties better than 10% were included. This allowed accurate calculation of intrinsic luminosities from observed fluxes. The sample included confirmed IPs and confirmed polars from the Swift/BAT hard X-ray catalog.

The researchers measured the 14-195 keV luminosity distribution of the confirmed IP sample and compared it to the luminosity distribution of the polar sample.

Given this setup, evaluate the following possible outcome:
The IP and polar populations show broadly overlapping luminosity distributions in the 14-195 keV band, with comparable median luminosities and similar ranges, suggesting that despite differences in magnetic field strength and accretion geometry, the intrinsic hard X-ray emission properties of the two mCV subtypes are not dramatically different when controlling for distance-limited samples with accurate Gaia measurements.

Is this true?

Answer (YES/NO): NO